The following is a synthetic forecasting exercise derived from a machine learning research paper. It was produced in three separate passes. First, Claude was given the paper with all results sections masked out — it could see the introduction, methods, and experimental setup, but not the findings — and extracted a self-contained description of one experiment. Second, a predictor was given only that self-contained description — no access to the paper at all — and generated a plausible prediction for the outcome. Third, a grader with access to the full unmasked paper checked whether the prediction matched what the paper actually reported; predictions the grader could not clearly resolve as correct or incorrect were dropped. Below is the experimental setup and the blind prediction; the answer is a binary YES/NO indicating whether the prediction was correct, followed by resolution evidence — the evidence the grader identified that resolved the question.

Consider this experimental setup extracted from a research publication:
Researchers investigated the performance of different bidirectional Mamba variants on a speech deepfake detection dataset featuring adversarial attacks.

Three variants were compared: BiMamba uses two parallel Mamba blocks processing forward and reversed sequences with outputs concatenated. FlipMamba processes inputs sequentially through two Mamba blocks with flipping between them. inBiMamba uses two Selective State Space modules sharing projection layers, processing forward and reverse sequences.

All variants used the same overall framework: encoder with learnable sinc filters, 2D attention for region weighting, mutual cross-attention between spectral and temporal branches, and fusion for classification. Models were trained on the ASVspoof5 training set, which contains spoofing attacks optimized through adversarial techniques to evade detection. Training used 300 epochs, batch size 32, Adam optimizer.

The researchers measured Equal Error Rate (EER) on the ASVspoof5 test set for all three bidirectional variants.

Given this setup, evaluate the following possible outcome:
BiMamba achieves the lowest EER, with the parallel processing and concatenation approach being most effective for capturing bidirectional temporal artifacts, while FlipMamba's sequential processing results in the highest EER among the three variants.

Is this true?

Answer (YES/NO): NO